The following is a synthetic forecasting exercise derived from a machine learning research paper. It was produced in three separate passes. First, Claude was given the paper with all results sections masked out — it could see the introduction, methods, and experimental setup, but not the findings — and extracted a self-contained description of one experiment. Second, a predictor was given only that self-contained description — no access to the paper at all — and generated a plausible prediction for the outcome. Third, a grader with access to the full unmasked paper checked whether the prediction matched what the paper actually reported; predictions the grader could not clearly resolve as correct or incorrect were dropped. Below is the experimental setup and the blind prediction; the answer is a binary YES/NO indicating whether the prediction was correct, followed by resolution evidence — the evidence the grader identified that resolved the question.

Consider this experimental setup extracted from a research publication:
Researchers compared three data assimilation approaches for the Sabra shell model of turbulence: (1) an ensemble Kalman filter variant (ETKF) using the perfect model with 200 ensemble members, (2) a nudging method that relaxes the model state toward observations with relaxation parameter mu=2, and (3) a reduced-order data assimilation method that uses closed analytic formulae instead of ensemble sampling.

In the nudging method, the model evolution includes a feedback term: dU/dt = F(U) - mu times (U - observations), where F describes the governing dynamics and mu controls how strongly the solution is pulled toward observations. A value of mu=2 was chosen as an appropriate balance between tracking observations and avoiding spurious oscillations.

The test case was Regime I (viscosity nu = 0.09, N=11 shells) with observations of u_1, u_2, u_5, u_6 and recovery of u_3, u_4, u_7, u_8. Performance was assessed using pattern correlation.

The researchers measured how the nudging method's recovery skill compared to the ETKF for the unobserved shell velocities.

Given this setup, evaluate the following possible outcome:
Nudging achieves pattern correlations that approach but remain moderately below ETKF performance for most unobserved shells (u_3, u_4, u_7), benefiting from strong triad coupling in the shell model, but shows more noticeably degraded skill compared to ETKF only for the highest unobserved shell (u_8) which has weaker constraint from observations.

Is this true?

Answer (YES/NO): NO